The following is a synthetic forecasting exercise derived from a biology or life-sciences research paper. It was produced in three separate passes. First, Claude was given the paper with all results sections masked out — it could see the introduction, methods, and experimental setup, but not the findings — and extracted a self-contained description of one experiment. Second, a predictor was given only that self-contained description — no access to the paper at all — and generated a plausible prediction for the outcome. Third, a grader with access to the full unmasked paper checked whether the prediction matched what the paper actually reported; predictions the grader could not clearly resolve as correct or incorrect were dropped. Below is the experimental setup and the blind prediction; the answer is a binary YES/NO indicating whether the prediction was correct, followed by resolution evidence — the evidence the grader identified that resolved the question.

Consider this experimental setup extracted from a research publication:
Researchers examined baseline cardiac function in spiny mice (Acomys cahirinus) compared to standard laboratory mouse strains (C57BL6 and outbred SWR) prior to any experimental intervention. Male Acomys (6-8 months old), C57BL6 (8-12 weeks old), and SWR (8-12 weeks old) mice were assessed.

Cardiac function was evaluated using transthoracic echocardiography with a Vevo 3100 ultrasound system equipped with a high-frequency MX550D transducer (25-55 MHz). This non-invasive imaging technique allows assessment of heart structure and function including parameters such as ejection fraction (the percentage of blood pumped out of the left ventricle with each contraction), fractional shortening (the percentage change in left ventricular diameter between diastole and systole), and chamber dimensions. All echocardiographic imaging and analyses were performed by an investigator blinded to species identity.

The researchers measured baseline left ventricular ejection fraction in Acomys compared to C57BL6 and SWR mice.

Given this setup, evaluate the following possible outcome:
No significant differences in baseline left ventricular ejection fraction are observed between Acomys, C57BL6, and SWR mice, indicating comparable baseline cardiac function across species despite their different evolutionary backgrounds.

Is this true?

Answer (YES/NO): NO